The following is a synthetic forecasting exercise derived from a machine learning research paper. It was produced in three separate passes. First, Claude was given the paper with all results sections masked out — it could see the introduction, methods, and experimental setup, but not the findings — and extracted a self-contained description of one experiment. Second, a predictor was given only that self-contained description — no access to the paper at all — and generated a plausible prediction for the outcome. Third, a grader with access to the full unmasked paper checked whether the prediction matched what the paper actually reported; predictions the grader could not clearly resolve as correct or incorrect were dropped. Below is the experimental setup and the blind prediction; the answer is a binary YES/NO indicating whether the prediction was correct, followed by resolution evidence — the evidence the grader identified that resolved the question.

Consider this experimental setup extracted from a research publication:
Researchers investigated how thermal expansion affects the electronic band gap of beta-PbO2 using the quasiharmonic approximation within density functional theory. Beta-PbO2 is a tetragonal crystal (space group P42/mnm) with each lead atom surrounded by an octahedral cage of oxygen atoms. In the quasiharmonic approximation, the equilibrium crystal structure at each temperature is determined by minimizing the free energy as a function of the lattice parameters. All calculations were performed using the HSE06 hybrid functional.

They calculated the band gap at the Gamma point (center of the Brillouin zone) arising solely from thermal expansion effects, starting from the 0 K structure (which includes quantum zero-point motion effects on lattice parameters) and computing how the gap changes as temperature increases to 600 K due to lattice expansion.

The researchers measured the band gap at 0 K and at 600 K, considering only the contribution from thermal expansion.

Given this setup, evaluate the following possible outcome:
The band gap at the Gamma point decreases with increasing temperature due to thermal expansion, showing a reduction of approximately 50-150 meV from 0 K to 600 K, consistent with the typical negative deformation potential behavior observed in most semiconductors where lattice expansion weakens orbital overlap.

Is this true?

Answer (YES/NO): YES